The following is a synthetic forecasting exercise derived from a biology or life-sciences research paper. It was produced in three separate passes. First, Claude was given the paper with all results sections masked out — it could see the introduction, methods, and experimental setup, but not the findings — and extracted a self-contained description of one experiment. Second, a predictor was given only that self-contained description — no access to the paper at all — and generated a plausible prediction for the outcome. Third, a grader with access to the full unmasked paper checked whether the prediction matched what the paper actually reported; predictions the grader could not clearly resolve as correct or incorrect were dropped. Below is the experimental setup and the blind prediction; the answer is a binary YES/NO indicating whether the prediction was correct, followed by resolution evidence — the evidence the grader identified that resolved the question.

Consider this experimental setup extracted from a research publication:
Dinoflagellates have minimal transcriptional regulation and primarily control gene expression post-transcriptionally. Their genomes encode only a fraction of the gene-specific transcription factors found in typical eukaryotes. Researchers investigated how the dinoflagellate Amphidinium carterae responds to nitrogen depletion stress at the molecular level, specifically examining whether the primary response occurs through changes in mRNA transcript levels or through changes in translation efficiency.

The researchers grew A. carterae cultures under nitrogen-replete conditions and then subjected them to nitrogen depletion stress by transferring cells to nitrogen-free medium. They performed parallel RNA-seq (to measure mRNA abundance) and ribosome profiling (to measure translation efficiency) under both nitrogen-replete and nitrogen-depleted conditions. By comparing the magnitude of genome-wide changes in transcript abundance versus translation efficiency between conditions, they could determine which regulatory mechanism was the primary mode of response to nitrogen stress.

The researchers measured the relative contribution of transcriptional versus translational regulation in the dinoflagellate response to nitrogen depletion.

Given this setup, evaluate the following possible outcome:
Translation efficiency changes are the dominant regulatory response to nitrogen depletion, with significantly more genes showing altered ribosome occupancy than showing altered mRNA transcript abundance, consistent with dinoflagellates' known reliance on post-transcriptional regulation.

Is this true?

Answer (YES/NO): YES